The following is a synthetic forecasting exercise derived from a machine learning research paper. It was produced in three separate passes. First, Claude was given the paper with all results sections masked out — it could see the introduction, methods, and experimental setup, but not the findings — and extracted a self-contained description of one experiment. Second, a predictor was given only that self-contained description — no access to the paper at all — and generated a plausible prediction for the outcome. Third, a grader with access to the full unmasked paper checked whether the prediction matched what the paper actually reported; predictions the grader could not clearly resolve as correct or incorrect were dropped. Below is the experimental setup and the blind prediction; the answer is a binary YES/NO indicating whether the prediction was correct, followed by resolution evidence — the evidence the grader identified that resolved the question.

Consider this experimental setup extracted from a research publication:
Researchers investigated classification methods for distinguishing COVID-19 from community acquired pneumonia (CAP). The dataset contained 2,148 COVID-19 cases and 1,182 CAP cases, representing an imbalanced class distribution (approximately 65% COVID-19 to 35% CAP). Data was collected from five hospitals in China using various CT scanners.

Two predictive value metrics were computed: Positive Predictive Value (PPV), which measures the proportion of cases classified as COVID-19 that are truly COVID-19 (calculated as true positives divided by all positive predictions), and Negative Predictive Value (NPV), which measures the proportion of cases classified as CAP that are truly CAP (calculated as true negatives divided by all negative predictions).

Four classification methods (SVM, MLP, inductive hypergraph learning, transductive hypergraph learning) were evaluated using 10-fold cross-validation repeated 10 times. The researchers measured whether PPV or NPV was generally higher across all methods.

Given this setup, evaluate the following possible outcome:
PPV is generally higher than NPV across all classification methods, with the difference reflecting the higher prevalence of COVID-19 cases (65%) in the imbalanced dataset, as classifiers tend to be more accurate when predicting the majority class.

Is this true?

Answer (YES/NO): YES